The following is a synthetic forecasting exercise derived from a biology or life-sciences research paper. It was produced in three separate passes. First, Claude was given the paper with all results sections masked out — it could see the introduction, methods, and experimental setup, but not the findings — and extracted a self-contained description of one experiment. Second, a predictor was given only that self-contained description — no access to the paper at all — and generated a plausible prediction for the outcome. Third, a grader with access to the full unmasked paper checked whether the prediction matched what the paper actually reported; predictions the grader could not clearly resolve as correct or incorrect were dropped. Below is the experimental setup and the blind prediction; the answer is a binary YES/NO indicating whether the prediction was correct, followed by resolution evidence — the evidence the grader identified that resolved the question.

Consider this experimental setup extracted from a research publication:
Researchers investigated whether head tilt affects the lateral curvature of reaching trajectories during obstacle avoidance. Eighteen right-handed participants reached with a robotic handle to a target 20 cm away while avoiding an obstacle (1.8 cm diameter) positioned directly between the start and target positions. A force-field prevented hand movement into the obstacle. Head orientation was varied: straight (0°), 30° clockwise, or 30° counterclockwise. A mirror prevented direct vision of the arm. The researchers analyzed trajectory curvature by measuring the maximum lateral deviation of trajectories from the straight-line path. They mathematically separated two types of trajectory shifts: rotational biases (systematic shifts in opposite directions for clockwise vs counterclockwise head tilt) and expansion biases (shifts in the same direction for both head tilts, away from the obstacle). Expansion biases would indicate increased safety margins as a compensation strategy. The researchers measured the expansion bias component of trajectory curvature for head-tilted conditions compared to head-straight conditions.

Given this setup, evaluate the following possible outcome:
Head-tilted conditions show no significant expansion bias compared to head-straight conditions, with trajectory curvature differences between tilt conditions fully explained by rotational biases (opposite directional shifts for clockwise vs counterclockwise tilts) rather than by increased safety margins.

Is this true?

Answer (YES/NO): NO